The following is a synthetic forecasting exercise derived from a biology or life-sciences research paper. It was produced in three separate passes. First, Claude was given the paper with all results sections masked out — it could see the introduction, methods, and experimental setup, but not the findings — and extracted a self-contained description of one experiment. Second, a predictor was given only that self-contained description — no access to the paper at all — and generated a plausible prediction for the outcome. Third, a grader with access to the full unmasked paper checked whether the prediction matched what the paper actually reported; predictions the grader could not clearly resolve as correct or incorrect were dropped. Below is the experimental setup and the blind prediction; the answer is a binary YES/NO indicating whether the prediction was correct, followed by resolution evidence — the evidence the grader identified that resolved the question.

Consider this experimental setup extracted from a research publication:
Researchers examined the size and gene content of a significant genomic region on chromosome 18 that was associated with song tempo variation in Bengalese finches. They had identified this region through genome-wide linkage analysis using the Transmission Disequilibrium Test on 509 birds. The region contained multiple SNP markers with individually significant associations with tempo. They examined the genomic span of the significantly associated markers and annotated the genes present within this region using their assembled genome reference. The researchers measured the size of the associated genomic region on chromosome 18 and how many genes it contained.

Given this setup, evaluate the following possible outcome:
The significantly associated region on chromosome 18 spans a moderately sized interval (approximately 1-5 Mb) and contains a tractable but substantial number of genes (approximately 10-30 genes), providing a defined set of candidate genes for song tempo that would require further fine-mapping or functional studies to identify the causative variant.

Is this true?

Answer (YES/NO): NO